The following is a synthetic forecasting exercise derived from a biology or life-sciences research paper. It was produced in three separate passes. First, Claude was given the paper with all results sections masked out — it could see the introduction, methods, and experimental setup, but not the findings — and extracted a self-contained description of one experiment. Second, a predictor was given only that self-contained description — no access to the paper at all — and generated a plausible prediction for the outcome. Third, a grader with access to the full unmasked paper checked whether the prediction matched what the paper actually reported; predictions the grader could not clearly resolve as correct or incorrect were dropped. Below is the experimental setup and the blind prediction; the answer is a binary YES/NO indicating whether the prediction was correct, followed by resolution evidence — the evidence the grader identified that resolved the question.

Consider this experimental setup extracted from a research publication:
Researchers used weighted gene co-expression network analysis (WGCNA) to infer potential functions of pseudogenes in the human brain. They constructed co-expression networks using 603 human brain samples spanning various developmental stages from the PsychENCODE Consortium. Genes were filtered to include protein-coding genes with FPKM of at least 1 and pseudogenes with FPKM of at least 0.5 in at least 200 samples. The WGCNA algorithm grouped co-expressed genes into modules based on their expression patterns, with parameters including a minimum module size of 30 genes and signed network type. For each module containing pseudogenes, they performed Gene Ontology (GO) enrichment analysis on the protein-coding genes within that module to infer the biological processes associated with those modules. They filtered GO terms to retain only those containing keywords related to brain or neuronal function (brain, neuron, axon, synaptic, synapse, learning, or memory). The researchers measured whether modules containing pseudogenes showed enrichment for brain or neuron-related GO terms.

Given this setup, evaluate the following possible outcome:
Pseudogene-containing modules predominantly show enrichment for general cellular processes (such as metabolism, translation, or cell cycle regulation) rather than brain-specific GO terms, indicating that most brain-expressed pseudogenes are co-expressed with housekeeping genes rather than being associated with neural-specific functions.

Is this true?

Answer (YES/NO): NO